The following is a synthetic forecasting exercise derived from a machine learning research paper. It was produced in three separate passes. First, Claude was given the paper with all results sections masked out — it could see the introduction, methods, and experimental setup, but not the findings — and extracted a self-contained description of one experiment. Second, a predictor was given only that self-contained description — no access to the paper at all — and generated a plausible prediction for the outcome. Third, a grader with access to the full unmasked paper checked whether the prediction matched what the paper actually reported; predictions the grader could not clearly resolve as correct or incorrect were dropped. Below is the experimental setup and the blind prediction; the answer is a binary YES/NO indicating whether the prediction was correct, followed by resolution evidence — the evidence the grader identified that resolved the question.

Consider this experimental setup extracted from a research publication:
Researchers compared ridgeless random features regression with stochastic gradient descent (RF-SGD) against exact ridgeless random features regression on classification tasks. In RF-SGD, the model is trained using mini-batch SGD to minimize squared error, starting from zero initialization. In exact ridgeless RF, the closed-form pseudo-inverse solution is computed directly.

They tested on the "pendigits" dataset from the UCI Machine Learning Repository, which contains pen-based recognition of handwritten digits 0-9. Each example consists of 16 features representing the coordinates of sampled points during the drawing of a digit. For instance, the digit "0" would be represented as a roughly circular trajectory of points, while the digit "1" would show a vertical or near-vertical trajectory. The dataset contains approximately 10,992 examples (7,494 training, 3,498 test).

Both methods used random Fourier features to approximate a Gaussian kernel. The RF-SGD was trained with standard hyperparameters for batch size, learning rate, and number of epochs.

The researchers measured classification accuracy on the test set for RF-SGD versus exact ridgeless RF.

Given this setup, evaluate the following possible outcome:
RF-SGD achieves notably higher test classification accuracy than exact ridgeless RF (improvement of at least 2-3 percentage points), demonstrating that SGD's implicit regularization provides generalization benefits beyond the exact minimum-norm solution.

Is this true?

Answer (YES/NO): NO